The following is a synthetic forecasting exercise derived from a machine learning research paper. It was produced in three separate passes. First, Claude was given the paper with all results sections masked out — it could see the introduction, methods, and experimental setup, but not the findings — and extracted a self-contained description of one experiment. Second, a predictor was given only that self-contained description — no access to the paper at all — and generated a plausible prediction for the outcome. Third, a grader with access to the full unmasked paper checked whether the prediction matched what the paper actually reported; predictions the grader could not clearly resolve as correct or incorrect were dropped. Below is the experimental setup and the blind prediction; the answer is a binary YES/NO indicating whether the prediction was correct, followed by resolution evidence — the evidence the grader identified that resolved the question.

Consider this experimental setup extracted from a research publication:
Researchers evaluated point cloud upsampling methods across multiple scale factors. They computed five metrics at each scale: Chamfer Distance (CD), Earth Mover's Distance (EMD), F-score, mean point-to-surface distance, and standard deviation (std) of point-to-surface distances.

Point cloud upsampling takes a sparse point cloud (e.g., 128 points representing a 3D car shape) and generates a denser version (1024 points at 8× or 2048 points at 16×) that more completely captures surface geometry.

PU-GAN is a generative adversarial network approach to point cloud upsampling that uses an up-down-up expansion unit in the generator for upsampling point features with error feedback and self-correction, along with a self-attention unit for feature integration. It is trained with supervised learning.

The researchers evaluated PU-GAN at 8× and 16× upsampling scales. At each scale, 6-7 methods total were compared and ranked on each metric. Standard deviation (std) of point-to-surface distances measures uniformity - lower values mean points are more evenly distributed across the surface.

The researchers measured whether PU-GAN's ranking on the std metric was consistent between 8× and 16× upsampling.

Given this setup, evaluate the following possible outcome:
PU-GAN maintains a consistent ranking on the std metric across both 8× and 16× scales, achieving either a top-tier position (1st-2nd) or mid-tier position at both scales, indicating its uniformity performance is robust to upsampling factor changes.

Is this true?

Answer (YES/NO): NO